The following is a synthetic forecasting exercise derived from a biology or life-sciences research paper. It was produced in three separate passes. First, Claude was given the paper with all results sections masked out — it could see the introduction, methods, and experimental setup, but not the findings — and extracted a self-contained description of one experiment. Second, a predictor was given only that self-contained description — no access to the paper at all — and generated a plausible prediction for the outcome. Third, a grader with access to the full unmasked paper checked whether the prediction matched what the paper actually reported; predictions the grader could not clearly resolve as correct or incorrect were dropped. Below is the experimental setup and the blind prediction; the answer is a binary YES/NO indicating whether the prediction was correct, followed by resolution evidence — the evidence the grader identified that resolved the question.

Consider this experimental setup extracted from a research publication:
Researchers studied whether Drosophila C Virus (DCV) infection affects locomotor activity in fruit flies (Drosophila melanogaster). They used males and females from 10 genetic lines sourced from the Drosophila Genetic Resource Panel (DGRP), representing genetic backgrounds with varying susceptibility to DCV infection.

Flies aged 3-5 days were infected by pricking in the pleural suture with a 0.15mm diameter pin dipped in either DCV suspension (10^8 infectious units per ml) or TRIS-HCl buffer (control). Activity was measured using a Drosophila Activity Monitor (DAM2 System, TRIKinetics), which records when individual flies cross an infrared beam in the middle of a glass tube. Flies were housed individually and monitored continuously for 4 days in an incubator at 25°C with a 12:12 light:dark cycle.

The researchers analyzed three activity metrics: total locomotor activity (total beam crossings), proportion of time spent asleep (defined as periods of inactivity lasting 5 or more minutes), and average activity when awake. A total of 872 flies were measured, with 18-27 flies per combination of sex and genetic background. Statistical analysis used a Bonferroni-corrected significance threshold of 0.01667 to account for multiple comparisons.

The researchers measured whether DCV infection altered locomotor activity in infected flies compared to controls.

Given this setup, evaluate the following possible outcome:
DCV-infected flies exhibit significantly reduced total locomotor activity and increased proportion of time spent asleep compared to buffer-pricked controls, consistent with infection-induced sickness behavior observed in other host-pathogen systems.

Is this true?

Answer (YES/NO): NO